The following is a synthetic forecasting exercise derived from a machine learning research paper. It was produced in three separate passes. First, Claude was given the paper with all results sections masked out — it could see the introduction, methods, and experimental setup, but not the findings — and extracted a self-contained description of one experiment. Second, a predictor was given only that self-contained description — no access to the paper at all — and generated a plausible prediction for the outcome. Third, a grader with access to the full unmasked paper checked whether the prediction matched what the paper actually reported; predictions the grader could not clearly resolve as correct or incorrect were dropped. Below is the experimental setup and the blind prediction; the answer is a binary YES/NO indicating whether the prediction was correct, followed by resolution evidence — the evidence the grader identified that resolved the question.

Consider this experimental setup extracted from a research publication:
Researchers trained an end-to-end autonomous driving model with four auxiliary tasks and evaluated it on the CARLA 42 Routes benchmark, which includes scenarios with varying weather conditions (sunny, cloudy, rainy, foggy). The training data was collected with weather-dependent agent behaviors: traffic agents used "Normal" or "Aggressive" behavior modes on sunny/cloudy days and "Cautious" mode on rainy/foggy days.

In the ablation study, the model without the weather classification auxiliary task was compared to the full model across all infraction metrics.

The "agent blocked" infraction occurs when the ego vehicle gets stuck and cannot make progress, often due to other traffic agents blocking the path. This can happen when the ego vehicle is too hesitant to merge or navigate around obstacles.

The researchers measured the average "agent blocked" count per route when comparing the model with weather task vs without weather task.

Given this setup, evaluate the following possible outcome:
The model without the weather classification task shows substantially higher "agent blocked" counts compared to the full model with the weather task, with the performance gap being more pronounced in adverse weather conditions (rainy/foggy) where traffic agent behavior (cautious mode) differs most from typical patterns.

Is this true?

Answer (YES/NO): NO